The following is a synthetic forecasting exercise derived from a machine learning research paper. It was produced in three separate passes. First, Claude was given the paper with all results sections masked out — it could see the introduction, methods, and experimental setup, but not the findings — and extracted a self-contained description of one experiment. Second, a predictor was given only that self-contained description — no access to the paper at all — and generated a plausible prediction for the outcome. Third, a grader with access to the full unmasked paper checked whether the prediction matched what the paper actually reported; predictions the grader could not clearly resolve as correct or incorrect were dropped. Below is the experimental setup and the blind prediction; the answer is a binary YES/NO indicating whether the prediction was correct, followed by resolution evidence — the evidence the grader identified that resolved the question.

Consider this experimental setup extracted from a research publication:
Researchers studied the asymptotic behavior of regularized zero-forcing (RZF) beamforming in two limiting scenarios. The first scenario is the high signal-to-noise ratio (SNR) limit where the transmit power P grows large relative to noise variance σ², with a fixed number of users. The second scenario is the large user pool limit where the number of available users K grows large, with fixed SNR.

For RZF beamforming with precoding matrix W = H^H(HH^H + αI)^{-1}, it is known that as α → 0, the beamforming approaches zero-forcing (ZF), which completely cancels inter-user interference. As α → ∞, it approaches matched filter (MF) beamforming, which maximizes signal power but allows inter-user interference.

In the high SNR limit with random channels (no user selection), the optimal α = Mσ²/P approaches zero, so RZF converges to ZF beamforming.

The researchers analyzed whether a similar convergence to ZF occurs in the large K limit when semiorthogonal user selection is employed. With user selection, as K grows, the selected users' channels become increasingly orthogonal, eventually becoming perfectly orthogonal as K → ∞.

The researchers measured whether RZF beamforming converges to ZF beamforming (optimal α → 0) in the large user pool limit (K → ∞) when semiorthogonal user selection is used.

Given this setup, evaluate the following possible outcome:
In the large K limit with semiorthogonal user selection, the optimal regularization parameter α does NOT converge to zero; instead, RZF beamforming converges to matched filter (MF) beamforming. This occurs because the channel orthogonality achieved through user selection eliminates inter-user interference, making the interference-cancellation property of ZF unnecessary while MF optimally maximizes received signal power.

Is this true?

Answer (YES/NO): YES